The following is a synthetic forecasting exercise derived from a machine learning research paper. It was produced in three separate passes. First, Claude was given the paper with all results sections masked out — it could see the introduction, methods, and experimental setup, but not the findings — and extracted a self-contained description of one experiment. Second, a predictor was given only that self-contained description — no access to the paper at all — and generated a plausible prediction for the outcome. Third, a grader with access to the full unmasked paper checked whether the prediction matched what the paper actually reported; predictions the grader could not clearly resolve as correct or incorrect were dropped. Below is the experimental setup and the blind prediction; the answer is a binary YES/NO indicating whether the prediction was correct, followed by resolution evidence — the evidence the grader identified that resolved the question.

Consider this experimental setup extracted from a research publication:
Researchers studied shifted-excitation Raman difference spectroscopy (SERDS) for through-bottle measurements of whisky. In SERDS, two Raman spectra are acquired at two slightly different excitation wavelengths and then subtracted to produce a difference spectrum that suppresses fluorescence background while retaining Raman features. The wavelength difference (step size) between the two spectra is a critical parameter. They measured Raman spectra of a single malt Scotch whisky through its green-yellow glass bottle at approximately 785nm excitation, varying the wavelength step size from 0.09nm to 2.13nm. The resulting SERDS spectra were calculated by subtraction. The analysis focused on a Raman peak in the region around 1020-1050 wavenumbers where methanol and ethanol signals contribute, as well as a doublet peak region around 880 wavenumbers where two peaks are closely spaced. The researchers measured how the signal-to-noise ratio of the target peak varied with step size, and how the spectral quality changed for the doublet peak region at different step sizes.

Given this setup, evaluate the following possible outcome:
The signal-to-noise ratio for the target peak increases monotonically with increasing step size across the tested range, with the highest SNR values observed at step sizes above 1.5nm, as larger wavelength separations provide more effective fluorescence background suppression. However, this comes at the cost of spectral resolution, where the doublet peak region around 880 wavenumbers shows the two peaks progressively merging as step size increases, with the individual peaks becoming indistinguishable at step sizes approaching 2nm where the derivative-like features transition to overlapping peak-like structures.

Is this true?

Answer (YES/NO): NO